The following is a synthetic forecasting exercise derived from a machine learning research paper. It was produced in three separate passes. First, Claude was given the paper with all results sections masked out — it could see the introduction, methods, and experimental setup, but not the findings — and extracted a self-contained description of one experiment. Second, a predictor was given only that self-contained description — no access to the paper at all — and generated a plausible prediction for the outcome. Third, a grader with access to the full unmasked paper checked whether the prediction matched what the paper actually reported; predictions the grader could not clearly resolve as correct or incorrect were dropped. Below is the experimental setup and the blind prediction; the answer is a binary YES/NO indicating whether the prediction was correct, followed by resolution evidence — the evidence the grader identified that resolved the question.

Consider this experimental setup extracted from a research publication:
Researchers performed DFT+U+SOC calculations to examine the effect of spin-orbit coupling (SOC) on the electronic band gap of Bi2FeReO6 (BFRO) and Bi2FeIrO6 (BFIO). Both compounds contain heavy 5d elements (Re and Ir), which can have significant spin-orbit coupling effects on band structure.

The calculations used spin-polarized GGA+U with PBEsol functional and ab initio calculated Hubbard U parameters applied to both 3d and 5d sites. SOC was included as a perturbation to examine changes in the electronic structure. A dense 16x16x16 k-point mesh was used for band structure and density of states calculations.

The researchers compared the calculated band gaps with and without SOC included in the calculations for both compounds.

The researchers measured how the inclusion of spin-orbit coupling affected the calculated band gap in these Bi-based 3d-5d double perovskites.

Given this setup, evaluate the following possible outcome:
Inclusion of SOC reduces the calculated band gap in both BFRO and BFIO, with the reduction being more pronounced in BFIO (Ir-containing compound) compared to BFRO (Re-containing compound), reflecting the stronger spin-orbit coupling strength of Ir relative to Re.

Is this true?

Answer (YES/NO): NO